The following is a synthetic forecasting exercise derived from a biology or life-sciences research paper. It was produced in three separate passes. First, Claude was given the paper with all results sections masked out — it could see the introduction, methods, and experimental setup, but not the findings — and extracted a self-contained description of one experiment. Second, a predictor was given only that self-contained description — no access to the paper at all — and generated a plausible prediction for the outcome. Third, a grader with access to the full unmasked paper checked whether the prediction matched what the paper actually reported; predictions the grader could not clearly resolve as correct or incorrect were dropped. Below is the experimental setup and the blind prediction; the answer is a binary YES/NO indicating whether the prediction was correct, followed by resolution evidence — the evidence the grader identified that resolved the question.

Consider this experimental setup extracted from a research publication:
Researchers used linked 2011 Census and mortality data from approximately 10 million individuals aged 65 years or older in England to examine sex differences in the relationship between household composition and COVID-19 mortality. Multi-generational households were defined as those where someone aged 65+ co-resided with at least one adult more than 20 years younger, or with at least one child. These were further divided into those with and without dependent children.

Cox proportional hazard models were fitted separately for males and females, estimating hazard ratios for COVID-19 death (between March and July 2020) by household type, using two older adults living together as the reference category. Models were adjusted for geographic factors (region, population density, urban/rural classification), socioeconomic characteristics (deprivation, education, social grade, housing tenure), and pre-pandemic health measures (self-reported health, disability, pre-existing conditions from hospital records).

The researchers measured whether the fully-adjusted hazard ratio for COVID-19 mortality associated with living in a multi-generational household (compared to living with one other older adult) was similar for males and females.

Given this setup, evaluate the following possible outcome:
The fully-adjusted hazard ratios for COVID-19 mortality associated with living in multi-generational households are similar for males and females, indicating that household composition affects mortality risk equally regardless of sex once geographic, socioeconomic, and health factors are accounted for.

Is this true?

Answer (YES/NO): NO